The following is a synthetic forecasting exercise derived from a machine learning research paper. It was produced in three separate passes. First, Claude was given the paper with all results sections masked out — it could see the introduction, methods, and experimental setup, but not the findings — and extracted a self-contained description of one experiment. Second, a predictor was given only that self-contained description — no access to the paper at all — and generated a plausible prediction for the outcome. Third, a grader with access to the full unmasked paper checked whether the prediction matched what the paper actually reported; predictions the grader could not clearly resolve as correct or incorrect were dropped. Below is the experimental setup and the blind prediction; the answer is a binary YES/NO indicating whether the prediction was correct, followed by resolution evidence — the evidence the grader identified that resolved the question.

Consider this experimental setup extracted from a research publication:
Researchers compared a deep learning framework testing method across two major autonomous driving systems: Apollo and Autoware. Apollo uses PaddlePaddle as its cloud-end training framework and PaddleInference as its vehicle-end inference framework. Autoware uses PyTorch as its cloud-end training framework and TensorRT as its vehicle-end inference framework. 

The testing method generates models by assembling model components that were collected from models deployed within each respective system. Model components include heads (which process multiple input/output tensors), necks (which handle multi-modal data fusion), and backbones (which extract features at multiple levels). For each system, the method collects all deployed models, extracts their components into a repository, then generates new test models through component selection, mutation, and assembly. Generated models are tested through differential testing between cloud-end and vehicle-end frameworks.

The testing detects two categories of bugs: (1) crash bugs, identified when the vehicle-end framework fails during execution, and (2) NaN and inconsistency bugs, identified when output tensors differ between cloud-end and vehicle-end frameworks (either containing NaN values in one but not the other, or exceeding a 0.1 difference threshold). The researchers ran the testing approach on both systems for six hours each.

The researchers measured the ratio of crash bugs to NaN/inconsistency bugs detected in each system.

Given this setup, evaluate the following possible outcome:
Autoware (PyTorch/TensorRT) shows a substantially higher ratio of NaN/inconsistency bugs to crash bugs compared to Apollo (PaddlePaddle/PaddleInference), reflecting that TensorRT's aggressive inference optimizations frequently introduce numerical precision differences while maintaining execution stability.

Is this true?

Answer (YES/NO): YES